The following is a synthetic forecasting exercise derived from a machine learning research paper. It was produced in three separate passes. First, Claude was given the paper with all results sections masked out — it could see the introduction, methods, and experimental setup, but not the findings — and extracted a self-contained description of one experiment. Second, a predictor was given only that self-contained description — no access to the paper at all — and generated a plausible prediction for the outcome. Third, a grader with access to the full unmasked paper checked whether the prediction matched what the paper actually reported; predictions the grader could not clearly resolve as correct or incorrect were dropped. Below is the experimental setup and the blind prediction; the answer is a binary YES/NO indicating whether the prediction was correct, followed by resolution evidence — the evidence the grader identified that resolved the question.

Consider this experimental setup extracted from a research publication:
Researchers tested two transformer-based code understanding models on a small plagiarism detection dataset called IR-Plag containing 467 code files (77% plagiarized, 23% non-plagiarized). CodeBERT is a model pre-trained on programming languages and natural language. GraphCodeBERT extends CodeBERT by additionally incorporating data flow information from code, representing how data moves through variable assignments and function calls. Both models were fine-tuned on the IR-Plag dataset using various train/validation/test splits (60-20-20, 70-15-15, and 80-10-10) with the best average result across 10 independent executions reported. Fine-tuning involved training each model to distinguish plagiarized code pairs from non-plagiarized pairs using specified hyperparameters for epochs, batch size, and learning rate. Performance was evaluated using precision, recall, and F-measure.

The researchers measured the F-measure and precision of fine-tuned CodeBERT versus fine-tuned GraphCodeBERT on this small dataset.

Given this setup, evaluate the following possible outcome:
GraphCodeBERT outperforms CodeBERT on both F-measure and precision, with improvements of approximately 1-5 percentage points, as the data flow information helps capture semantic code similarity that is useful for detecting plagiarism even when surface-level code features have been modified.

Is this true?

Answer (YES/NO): NO